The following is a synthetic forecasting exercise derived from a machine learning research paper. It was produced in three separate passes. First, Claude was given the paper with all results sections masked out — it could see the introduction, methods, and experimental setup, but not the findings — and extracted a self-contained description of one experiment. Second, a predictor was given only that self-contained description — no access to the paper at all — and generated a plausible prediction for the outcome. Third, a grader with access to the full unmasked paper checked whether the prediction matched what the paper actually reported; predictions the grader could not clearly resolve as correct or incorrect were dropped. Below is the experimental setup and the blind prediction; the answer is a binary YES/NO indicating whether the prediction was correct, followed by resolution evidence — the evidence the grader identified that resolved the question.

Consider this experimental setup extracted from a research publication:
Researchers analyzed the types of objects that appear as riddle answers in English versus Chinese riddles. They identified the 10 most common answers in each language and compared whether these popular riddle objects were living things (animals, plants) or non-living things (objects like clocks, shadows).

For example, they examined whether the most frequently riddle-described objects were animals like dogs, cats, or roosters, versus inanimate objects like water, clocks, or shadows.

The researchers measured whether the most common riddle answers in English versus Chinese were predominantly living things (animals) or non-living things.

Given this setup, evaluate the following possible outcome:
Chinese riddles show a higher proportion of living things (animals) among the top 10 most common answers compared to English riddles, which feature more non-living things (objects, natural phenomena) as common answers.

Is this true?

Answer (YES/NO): YES